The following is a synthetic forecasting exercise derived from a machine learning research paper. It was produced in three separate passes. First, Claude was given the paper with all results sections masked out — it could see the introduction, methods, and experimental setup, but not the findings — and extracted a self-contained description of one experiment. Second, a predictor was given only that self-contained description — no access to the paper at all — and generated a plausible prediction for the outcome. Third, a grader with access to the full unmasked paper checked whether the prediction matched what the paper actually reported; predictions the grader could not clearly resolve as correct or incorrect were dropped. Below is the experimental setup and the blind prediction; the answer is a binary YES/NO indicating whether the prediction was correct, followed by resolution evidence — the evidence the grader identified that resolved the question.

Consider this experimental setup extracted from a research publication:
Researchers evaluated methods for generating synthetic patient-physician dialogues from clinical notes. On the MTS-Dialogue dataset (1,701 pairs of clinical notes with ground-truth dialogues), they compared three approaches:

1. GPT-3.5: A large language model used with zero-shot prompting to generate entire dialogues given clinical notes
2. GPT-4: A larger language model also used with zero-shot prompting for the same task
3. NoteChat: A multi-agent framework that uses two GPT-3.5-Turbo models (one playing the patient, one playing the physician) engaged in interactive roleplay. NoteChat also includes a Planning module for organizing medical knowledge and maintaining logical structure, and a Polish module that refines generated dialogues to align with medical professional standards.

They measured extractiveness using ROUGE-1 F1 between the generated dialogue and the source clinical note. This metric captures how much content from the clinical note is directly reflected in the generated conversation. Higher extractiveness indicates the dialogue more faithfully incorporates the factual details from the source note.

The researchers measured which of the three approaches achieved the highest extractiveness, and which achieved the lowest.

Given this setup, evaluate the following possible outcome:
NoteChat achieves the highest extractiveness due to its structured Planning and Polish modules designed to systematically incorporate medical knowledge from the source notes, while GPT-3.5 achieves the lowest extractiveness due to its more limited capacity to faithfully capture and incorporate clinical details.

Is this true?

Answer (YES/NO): NO